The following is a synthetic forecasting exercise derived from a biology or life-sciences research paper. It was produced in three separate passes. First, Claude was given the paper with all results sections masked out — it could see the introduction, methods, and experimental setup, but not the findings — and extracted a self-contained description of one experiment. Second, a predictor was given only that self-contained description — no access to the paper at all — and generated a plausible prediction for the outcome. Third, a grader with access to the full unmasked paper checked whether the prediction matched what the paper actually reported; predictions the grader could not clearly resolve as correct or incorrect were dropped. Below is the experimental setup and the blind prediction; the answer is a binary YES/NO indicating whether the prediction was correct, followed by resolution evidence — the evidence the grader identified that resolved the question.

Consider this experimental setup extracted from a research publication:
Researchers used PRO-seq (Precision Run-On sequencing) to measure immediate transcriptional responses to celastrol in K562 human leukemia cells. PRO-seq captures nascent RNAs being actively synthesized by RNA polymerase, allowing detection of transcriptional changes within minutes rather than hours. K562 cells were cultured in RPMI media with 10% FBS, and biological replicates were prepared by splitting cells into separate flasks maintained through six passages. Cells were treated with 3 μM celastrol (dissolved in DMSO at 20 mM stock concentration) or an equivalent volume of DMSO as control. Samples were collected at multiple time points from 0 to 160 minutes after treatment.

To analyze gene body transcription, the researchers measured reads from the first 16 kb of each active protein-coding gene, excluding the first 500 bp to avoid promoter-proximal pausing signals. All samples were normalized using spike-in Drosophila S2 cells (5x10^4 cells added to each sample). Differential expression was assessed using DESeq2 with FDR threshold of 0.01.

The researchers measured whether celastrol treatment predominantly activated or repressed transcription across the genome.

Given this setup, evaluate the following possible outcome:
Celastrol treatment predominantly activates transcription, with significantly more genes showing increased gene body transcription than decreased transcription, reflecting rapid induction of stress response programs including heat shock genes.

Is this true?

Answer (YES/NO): NO